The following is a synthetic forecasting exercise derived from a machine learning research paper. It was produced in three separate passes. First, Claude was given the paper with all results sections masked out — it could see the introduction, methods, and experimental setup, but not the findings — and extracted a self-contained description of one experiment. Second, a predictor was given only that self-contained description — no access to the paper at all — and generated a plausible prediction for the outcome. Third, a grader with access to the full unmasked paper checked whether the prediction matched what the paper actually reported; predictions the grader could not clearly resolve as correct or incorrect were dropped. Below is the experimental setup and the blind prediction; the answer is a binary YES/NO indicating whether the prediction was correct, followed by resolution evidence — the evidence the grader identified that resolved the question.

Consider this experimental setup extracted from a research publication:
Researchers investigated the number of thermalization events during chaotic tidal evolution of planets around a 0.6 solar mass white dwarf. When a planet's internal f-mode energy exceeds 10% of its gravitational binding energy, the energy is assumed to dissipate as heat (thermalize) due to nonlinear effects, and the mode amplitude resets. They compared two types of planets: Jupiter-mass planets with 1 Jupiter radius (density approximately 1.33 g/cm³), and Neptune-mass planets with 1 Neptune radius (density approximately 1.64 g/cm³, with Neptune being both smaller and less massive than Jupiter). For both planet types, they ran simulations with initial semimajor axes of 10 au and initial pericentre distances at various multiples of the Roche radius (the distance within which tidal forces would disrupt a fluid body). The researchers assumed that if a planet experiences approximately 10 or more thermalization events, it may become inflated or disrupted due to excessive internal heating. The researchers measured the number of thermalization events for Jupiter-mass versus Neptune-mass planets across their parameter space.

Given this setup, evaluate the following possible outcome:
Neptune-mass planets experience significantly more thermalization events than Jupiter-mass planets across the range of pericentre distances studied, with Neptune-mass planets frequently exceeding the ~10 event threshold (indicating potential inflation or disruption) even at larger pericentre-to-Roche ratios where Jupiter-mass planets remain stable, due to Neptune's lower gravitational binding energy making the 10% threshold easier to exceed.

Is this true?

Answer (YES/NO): YES